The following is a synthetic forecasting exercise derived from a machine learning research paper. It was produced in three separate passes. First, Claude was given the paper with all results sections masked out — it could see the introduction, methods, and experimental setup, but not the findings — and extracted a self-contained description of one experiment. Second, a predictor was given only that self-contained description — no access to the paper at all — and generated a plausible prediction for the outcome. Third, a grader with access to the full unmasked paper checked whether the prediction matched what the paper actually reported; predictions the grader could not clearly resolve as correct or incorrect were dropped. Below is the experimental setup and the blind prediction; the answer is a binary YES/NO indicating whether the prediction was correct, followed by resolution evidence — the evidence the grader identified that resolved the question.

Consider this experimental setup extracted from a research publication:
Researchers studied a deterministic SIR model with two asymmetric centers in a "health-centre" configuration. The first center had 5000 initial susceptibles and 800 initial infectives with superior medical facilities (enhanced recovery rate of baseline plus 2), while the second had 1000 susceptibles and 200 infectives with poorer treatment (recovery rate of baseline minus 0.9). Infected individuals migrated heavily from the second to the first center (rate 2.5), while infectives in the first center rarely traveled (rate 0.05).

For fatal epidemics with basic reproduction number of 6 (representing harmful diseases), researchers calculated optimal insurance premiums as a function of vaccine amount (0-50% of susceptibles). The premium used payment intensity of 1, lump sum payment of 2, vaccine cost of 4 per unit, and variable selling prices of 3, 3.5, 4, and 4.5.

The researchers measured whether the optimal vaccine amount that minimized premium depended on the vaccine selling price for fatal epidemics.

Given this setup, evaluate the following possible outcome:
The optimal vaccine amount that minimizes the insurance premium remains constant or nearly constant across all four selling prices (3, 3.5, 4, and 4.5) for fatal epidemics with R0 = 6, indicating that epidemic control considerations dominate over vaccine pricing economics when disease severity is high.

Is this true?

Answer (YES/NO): NO